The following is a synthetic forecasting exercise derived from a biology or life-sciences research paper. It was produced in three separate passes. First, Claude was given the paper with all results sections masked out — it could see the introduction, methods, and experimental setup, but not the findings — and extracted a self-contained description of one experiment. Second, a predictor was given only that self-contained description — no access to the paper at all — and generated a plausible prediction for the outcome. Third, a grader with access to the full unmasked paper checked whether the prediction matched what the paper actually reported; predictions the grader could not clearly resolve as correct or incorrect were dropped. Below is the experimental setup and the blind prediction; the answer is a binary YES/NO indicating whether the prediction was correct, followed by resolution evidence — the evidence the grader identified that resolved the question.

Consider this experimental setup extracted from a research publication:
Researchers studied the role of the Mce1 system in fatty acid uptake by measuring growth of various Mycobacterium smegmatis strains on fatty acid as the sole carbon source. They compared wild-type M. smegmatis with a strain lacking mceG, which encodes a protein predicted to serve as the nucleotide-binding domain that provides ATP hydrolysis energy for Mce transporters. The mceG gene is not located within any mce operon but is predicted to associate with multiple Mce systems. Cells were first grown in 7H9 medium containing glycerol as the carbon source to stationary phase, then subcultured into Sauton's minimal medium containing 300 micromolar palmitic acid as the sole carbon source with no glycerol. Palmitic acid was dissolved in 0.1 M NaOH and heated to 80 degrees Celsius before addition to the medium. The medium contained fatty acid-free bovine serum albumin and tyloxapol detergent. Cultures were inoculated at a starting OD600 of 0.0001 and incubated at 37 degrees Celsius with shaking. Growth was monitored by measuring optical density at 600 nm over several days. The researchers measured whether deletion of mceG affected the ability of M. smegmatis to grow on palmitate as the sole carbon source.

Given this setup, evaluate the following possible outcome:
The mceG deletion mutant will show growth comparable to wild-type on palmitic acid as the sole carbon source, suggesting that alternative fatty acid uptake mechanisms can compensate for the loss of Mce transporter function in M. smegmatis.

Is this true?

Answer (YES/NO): NO